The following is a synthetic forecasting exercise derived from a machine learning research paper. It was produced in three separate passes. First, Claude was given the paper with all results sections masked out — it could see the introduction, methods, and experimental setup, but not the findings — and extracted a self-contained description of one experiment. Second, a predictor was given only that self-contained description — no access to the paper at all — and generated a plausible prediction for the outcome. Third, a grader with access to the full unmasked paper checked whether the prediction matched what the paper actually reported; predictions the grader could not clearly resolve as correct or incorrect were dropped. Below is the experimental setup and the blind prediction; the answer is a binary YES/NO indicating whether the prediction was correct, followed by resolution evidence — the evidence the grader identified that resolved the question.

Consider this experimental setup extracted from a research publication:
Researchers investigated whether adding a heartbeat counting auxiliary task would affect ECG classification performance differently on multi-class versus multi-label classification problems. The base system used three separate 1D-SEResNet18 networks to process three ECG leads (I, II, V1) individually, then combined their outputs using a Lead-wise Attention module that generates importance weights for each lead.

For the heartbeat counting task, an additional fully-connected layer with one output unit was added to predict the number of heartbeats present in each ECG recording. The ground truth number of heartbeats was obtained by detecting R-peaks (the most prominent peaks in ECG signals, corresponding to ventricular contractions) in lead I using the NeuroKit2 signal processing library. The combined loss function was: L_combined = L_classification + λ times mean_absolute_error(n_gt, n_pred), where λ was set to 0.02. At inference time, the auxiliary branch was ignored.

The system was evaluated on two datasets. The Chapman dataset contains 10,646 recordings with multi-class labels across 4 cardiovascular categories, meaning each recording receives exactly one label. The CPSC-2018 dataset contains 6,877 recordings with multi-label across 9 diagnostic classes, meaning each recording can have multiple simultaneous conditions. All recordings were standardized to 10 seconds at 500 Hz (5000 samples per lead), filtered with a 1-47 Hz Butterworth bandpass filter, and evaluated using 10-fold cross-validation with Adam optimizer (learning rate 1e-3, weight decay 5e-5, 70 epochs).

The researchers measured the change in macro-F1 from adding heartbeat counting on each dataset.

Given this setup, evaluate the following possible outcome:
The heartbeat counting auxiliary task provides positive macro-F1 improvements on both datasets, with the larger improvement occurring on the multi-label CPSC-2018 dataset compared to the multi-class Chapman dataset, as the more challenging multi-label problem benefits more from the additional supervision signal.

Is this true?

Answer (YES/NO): YES